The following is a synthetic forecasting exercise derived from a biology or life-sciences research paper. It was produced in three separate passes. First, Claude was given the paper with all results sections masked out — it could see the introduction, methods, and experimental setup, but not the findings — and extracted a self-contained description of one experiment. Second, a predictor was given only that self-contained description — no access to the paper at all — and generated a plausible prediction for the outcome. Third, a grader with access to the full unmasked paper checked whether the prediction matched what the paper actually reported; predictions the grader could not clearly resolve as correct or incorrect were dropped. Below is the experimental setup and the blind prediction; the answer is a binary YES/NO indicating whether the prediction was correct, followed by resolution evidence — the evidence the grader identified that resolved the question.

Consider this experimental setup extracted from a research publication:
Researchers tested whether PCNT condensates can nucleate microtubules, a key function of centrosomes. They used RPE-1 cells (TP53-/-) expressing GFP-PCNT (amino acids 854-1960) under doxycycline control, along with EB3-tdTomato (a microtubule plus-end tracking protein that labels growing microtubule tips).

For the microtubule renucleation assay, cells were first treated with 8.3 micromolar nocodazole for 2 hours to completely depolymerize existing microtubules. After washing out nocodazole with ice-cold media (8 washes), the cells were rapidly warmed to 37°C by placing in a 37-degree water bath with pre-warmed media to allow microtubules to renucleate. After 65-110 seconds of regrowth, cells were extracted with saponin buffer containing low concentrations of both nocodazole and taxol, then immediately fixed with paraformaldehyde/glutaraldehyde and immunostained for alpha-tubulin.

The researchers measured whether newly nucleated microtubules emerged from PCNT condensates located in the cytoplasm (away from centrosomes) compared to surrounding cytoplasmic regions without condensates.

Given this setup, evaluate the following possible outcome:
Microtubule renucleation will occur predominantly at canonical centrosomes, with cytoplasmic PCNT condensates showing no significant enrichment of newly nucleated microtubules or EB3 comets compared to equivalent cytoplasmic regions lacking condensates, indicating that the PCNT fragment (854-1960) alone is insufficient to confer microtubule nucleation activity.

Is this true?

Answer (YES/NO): NO